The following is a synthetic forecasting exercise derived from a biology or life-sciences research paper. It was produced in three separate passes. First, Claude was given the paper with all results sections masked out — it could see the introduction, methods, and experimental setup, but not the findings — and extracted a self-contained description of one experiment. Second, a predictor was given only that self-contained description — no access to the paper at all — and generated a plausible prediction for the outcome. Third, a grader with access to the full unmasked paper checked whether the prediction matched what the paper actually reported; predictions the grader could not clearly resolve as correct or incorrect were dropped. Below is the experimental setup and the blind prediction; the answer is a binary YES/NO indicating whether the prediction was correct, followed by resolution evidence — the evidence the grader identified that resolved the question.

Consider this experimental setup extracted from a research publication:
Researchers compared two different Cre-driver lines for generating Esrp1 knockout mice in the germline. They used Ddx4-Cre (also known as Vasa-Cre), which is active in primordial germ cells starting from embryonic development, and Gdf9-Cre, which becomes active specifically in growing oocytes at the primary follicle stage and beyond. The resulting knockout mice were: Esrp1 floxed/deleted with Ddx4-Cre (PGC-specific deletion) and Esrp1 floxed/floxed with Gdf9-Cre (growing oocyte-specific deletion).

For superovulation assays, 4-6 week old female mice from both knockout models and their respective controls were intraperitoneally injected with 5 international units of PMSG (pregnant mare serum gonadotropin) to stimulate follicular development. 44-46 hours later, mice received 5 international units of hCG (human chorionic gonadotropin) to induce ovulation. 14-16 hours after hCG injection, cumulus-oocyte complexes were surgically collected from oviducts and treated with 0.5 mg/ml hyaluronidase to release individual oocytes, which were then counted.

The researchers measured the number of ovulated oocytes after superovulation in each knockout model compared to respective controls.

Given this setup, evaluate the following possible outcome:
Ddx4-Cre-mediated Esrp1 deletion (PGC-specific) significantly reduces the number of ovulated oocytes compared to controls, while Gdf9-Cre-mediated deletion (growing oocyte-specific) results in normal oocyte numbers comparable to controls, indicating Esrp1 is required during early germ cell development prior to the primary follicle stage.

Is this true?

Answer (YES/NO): NO